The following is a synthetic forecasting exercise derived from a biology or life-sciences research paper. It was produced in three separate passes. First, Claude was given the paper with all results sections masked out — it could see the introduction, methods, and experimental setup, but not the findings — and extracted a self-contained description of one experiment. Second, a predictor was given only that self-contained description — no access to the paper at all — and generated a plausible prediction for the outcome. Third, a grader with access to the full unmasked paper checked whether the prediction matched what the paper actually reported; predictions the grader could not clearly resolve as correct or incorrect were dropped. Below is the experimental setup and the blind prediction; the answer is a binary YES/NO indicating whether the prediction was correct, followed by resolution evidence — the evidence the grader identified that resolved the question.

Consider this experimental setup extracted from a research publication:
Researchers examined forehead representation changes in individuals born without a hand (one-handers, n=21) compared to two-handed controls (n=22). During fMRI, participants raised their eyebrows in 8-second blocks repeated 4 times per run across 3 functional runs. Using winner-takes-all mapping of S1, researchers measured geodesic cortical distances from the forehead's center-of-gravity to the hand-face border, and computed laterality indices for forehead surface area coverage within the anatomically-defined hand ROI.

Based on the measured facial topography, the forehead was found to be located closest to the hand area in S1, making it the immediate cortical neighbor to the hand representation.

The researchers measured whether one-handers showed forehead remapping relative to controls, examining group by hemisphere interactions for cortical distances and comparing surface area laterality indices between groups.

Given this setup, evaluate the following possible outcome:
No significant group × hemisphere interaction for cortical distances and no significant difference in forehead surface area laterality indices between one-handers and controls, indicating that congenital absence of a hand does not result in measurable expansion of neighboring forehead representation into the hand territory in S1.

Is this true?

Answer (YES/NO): NO